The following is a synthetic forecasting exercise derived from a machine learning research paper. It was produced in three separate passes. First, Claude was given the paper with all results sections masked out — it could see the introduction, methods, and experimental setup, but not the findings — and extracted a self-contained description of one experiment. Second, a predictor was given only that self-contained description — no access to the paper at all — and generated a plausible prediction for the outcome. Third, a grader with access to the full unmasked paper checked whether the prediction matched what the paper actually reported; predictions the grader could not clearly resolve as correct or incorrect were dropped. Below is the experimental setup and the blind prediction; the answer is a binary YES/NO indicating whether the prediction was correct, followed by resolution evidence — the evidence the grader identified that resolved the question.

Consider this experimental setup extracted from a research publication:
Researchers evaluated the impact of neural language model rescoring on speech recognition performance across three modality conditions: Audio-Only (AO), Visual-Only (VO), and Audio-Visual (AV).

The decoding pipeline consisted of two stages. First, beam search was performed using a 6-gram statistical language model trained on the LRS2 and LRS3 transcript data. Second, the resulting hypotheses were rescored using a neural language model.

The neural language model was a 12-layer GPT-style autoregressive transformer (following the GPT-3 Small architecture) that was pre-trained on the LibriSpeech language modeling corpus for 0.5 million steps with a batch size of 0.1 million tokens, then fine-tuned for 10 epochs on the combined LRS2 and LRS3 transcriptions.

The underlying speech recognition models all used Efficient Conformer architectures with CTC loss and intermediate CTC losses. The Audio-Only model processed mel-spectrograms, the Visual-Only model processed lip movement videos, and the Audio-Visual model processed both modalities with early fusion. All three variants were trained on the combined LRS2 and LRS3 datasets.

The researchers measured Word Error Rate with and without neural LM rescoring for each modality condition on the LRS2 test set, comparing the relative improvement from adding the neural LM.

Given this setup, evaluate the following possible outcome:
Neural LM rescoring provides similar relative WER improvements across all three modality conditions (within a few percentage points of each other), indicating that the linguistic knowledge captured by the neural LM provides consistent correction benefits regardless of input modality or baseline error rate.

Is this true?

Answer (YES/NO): NO